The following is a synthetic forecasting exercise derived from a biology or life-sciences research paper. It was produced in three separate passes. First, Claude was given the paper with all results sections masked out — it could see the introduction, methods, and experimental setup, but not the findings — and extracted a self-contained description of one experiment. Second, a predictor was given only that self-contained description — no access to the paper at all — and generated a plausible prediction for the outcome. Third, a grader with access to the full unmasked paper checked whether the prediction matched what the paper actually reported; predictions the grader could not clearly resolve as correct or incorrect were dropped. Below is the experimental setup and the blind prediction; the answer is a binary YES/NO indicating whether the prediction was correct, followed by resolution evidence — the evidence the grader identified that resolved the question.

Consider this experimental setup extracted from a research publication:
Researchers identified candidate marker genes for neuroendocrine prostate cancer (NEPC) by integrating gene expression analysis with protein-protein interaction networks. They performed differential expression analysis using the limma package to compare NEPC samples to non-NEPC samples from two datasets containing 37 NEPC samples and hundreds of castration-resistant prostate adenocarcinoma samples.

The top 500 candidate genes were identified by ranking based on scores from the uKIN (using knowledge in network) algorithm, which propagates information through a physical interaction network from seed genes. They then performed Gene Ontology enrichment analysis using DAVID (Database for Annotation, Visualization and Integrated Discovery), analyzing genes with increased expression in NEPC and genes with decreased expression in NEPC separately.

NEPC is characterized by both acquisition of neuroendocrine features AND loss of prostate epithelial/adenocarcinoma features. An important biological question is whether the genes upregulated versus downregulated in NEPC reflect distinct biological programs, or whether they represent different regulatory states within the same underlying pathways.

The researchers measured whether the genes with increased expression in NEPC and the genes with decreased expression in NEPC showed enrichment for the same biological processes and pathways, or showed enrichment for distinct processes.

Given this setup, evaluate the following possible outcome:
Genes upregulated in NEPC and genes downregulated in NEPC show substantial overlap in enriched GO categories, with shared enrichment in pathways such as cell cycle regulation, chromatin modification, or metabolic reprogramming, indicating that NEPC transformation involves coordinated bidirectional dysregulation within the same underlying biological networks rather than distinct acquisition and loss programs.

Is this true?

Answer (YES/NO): NO